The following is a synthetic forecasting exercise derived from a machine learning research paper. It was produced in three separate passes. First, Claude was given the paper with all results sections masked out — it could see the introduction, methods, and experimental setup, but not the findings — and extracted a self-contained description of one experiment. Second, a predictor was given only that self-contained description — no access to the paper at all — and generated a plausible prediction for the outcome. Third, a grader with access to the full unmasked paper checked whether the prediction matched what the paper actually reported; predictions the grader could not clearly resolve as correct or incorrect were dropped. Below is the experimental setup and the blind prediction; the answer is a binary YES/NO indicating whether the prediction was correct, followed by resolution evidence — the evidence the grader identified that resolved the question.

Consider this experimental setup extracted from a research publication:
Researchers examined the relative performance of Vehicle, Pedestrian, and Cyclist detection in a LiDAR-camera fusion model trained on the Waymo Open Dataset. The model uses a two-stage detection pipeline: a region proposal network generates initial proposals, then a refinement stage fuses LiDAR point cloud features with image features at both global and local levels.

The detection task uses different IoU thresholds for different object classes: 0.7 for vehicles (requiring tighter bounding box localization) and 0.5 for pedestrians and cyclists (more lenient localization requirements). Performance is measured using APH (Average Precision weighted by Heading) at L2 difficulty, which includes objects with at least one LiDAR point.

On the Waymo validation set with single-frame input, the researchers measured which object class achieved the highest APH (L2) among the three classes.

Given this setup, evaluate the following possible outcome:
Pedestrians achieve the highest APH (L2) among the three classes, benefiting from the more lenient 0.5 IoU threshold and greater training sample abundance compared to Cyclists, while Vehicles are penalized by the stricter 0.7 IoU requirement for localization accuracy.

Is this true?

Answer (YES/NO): NO